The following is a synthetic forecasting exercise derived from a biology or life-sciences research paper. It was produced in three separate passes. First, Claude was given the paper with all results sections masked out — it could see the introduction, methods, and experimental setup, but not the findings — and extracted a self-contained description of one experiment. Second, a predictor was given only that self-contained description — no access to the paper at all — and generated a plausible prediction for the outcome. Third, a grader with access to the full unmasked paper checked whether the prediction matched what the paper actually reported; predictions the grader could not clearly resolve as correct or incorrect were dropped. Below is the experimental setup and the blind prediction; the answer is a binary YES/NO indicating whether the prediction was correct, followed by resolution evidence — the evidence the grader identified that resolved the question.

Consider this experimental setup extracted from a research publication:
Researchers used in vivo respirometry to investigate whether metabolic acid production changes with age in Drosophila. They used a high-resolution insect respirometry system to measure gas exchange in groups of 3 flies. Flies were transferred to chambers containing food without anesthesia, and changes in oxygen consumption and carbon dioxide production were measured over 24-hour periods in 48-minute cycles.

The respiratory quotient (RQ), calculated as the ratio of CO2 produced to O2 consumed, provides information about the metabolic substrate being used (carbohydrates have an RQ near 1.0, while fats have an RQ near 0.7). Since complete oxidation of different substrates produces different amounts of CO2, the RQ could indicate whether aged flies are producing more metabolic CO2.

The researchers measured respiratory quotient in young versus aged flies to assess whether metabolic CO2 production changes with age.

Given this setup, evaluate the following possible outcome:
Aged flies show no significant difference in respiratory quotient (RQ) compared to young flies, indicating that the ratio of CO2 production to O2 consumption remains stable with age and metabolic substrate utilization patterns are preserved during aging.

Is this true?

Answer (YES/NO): YES